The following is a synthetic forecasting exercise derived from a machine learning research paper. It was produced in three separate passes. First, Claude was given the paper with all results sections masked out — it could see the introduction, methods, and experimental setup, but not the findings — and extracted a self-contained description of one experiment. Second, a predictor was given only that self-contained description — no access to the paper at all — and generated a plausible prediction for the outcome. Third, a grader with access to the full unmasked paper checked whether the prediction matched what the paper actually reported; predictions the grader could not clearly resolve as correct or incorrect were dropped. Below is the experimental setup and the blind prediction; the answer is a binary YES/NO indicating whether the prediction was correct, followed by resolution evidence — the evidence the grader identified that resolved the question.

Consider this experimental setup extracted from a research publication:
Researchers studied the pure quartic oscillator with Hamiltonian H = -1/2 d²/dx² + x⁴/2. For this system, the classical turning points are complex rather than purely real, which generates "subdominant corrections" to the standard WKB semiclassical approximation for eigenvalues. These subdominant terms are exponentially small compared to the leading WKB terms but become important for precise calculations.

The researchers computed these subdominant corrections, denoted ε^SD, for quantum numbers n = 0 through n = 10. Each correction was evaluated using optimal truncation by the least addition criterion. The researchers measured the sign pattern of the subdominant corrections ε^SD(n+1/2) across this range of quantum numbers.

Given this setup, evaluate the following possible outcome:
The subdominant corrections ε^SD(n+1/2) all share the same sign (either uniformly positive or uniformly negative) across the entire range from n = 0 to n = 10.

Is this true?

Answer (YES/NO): NO